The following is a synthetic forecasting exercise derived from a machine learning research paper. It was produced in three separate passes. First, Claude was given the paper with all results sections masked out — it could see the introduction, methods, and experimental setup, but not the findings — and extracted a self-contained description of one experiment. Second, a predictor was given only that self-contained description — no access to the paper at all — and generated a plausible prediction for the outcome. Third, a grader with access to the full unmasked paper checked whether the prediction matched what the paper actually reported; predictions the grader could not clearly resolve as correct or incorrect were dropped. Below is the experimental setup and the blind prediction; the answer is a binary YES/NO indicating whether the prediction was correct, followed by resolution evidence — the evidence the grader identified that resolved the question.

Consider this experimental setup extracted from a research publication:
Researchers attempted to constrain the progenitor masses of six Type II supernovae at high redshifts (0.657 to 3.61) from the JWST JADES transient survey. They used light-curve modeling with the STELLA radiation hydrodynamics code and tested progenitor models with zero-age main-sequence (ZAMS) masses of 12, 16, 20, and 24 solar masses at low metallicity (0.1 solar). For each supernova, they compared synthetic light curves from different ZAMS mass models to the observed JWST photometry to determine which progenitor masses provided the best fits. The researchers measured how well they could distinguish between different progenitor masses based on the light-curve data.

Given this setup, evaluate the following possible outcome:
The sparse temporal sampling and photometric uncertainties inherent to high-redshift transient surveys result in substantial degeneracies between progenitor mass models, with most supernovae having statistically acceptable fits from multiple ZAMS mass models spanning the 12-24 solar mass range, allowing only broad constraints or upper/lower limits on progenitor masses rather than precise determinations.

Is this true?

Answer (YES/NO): YES